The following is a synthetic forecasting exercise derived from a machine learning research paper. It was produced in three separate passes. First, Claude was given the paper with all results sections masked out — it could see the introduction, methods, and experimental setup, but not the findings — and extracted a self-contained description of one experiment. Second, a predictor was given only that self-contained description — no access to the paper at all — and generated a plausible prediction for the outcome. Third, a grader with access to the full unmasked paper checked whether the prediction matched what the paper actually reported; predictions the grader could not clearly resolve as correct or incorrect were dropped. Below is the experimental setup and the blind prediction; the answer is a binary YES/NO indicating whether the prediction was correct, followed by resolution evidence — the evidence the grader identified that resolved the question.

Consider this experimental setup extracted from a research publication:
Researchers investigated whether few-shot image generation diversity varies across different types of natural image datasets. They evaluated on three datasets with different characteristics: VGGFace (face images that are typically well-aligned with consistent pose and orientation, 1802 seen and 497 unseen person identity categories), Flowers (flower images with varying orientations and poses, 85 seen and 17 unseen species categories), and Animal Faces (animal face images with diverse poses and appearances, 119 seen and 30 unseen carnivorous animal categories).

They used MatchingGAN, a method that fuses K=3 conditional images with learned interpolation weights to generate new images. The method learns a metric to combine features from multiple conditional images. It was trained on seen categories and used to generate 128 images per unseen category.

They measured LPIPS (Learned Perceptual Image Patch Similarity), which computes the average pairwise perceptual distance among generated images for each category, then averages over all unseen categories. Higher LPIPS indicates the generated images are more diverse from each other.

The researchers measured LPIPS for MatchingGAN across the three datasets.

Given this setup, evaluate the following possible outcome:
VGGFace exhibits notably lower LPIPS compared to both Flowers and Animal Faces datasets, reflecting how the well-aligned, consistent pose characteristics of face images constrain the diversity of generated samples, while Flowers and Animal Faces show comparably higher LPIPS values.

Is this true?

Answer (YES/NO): NO